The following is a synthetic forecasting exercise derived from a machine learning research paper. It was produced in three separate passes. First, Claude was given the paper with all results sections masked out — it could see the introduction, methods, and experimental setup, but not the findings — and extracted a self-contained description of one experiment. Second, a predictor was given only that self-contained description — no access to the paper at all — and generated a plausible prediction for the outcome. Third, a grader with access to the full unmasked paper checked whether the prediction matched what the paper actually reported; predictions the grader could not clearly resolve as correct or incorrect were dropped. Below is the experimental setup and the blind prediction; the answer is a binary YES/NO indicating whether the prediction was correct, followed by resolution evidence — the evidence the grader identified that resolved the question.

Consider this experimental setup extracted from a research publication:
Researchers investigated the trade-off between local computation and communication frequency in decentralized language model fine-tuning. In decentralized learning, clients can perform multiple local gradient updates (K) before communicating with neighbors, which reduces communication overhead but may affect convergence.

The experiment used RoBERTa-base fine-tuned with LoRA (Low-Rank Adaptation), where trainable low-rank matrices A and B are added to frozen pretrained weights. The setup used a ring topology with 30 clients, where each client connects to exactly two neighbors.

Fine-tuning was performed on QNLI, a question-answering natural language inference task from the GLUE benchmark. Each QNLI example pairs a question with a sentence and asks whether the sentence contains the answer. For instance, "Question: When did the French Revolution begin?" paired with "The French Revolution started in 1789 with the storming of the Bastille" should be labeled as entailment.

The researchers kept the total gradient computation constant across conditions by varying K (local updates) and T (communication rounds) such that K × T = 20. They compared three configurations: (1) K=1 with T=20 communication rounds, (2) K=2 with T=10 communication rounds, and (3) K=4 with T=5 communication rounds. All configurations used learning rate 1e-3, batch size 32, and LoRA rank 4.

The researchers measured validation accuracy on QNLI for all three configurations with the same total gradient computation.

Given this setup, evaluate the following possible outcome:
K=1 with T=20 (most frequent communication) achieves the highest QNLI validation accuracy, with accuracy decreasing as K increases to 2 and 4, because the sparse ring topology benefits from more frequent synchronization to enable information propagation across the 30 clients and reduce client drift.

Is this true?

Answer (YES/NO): YES